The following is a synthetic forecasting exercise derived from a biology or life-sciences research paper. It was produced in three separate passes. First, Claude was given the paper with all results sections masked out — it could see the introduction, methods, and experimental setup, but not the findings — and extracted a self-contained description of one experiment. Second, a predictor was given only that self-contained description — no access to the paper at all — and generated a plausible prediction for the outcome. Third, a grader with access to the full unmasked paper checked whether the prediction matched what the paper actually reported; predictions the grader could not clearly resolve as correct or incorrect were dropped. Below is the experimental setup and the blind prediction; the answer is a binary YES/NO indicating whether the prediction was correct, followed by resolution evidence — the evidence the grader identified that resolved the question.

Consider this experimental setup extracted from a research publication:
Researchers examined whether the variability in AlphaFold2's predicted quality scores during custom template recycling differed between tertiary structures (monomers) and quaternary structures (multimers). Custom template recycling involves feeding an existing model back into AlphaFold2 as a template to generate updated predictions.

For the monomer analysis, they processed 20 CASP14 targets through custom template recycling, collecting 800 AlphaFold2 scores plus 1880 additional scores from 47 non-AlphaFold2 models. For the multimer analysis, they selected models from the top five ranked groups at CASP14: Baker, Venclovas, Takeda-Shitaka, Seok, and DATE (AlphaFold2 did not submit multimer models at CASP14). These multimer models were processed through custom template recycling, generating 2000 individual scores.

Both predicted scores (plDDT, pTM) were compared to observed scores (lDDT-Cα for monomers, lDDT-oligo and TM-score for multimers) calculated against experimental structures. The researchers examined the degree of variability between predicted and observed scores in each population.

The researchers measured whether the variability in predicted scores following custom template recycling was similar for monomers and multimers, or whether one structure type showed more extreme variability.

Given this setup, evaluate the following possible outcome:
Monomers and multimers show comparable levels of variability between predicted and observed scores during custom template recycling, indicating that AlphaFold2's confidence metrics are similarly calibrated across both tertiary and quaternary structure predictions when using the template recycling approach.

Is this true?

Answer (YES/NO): NO